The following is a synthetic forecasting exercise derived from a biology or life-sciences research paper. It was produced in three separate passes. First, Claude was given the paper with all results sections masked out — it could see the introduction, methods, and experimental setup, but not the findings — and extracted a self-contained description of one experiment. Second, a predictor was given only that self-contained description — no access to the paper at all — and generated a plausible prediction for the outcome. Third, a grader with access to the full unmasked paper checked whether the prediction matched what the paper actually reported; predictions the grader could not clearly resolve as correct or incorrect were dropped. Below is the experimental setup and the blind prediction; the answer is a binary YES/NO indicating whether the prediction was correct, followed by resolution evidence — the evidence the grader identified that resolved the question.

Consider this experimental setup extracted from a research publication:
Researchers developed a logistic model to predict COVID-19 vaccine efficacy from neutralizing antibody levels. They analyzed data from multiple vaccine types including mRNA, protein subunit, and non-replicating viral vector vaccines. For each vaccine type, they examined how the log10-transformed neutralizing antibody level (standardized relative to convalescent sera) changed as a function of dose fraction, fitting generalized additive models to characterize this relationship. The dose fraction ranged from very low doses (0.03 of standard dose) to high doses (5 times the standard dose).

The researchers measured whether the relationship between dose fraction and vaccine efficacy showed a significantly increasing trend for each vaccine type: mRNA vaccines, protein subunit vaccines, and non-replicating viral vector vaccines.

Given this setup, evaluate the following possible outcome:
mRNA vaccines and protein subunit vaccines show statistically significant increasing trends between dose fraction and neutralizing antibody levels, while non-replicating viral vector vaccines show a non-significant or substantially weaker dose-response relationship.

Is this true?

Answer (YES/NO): YES